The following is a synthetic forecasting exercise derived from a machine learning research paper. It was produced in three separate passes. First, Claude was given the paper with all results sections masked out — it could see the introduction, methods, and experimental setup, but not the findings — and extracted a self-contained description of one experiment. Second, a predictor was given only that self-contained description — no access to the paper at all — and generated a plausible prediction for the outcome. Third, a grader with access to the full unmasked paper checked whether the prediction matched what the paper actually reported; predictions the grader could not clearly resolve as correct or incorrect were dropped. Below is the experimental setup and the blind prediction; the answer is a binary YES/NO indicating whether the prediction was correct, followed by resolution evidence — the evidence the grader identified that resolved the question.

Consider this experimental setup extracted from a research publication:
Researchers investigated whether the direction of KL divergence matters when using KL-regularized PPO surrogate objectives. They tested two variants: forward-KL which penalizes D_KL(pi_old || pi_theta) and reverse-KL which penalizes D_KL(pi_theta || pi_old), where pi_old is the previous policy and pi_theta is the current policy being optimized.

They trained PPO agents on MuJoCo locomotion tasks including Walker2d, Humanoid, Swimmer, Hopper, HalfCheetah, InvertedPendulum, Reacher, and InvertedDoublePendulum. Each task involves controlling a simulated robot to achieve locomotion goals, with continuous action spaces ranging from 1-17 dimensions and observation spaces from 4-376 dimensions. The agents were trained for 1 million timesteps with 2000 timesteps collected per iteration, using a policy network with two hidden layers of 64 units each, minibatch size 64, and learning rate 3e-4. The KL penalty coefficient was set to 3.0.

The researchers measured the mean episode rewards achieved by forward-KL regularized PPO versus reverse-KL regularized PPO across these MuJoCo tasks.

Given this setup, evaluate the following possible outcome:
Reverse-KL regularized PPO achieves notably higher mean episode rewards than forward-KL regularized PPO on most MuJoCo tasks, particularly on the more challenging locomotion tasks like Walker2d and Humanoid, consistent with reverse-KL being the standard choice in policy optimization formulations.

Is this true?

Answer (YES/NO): NO